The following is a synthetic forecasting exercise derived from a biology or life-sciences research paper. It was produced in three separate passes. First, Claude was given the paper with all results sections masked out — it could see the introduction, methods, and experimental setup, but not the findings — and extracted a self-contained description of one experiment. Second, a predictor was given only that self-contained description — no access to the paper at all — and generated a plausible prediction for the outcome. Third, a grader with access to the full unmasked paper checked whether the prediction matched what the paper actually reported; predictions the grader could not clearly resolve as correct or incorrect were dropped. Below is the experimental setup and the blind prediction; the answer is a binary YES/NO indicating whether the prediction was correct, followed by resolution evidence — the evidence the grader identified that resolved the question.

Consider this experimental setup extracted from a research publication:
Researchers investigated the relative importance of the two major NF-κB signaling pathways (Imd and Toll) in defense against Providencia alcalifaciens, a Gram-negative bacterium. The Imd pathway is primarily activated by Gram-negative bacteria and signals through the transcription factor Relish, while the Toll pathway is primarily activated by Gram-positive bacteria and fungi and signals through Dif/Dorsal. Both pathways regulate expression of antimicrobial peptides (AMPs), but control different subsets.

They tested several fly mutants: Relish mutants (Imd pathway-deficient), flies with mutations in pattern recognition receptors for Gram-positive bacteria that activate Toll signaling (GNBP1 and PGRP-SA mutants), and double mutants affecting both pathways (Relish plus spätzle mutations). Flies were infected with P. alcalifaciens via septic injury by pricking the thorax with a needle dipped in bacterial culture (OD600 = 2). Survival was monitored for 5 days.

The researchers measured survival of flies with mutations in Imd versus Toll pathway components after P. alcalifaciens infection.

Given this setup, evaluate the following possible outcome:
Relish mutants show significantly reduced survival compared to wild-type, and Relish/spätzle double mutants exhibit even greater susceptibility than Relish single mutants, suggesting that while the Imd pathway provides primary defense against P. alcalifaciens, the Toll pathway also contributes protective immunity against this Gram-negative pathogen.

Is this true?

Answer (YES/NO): NO